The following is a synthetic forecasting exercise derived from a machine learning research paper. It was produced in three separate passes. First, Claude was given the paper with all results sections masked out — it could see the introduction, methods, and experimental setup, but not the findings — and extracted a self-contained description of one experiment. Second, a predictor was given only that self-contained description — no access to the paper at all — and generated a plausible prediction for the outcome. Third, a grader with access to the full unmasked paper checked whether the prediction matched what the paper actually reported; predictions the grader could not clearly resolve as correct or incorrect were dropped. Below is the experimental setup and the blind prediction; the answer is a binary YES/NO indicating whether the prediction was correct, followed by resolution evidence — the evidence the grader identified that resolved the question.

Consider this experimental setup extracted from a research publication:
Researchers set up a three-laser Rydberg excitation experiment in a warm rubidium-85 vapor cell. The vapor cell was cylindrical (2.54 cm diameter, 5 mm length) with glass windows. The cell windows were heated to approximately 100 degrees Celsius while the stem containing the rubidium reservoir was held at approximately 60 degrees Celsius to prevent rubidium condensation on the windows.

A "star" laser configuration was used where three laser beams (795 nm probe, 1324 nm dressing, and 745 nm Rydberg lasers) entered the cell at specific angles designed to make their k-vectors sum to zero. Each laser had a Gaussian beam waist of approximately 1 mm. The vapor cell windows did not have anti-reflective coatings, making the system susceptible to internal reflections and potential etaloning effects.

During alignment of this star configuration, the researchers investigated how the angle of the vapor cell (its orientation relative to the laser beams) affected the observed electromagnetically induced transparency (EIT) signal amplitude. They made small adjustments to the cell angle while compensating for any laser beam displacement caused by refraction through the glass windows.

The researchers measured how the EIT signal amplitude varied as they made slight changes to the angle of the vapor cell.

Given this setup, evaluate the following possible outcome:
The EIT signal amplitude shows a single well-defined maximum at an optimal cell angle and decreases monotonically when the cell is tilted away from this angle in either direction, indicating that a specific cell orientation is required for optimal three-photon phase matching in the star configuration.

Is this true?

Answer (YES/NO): NO